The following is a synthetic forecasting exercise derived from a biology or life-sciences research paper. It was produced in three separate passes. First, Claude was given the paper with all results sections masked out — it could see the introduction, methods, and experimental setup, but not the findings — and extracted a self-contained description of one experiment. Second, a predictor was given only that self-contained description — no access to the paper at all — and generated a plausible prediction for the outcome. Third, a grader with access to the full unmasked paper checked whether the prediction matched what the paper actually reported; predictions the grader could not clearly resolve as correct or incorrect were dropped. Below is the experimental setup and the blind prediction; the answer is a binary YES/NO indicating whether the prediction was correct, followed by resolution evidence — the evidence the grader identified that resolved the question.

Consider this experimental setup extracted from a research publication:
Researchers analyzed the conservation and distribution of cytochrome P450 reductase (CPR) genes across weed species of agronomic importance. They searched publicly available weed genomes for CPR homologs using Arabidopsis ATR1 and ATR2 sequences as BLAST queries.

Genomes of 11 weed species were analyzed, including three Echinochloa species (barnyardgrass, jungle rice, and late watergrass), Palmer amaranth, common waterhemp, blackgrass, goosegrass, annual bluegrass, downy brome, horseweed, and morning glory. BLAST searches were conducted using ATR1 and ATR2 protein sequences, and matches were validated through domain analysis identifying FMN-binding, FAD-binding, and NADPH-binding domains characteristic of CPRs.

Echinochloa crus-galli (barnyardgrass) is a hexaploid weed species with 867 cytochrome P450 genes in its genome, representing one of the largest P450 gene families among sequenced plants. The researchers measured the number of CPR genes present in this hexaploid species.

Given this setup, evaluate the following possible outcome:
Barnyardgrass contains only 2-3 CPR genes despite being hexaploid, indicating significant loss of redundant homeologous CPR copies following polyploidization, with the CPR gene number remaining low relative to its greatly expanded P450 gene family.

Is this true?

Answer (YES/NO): NO